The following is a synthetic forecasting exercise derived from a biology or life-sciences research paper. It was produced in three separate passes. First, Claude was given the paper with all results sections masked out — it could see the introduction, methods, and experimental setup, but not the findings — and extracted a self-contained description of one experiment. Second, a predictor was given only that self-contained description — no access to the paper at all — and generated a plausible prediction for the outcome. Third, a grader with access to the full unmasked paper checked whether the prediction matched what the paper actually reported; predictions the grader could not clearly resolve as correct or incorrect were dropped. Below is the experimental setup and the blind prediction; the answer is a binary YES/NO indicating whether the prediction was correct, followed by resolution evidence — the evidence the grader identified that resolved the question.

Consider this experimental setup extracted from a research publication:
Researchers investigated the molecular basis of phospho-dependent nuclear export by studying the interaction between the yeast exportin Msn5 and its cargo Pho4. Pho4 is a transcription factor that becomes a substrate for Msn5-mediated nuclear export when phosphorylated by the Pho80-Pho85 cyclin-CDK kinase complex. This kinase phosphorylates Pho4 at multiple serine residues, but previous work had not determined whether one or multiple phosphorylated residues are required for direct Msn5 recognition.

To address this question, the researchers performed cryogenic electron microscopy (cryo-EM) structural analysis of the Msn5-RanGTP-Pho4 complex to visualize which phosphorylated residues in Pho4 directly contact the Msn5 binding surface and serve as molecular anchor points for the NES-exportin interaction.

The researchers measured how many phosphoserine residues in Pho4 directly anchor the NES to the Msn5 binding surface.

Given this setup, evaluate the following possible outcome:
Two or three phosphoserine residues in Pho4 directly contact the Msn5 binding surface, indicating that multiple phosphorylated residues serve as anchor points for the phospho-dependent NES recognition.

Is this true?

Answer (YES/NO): YES